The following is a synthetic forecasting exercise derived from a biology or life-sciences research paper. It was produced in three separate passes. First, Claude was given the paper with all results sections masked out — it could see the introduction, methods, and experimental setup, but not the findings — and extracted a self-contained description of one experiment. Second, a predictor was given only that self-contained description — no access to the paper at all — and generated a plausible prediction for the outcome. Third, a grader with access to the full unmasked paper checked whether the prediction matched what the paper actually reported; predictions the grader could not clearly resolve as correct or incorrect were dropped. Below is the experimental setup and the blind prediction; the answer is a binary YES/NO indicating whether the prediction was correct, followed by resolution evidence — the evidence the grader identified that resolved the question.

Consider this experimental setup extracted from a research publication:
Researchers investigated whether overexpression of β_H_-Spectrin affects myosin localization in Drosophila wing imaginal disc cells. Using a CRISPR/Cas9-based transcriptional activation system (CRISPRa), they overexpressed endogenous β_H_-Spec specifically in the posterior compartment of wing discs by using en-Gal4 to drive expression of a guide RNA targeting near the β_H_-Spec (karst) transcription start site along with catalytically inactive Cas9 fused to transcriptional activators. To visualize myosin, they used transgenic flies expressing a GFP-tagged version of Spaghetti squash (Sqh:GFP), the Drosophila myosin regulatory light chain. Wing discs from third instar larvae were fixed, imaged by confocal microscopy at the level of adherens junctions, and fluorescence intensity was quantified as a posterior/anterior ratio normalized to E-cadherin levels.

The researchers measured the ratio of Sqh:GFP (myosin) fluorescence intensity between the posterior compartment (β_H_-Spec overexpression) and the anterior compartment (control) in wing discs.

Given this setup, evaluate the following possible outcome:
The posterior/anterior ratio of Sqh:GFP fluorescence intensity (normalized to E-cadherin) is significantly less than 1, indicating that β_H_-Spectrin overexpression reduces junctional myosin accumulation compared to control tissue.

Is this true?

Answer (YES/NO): YES